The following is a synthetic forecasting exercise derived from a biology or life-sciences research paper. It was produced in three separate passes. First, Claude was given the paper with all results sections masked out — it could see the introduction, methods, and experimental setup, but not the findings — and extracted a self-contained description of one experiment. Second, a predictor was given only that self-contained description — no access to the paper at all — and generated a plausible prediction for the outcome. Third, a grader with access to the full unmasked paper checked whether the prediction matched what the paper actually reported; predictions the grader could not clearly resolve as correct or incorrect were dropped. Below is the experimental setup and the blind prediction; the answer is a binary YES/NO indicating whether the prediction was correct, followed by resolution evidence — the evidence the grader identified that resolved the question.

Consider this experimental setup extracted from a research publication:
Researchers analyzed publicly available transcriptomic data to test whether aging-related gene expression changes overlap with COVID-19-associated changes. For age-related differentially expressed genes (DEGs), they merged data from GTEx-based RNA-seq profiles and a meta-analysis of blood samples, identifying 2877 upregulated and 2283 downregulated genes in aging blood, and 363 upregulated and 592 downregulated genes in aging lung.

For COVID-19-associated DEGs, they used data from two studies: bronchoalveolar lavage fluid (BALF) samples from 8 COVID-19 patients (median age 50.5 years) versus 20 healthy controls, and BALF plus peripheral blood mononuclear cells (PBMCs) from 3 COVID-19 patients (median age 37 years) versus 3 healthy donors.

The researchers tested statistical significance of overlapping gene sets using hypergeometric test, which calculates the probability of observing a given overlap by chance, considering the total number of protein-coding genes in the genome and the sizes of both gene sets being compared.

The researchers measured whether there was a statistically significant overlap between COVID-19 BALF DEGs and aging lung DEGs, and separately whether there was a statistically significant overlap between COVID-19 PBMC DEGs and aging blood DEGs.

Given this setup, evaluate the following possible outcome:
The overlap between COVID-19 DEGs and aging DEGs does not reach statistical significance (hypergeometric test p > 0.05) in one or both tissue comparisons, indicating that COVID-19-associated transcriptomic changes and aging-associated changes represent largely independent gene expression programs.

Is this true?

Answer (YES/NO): NO